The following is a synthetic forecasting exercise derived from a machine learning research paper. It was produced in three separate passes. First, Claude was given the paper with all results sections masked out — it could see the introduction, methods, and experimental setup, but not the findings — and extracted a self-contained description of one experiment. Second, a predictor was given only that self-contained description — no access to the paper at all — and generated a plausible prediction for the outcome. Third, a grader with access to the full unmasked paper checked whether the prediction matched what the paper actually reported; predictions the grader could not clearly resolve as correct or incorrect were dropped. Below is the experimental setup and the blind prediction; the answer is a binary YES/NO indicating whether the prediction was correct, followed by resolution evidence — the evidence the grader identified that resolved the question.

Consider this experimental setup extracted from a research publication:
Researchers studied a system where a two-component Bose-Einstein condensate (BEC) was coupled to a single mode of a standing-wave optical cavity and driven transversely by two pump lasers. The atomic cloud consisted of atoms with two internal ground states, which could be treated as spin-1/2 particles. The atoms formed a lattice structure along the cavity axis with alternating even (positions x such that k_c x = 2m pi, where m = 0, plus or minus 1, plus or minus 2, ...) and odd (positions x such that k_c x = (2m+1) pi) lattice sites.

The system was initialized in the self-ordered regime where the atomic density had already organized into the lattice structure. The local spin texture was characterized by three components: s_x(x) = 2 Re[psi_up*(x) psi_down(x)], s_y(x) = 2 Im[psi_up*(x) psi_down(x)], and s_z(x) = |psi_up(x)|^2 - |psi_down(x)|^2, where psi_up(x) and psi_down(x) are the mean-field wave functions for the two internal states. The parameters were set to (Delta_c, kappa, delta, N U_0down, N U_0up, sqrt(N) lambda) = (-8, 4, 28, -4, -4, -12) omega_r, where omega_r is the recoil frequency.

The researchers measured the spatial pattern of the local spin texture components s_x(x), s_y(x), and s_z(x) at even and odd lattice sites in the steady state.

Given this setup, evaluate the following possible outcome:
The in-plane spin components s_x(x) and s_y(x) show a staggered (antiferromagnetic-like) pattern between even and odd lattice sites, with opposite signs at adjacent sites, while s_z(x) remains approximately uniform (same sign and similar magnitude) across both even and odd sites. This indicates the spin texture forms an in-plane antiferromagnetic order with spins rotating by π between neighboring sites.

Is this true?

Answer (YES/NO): NO